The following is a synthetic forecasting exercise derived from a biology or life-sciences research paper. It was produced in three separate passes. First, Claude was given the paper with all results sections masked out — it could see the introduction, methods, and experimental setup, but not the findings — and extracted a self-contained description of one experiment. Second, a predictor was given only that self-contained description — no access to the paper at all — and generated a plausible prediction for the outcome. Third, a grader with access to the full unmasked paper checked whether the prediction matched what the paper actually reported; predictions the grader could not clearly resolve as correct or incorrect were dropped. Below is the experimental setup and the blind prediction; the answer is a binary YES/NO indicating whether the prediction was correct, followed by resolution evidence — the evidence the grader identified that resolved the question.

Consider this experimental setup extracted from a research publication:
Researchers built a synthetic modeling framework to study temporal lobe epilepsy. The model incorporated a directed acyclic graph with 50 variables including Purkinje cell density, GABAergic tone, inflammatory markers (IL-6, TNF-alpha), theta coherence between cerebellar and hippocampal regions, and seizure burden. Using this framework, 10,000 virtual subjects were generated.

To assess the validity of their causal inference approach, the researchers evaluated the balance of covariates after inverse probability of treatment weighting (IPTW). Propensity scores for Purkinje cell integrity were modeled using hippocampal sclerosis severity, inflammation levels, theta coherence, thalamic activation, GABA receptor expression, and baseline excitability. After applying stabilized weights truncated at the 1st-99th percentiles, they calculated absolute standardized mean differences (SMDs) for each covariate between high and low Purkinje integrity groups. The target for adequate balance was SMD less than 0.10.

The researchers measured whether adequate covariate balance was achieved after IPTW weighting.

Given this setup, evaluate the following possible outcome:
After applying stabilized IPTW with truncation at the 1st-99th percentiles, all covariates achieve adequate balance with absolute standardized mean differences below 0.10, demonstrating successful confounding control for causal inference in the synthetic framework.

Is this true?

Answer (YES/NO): YES